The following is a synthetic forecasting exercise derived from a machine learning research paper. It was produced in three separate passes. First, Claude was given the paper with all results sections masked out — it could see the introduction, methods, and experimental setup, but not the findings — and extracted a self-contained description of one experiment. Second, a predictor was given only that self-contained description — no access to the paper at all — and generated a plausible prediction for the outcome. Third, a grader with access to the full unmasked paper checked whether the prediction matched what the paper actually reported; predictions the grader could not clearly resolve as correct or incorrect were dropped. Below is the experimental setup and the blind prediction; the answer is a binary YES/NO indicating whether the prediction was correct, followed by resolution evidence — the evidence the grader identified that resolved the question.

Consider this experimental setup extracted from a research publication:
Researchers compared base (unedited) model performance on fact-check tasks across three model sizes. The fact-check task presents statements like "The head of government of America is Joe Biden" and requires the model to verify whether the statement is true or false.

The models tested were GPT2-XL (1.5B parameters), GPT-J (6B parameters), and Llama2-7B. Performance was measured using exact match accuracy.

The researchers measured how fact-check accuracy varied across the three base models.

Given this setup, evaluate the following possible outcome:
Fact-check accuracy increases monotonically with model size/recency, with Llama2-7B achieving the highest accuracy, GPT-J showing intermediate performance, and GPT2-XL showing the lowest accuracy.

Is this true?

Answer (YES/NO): NO